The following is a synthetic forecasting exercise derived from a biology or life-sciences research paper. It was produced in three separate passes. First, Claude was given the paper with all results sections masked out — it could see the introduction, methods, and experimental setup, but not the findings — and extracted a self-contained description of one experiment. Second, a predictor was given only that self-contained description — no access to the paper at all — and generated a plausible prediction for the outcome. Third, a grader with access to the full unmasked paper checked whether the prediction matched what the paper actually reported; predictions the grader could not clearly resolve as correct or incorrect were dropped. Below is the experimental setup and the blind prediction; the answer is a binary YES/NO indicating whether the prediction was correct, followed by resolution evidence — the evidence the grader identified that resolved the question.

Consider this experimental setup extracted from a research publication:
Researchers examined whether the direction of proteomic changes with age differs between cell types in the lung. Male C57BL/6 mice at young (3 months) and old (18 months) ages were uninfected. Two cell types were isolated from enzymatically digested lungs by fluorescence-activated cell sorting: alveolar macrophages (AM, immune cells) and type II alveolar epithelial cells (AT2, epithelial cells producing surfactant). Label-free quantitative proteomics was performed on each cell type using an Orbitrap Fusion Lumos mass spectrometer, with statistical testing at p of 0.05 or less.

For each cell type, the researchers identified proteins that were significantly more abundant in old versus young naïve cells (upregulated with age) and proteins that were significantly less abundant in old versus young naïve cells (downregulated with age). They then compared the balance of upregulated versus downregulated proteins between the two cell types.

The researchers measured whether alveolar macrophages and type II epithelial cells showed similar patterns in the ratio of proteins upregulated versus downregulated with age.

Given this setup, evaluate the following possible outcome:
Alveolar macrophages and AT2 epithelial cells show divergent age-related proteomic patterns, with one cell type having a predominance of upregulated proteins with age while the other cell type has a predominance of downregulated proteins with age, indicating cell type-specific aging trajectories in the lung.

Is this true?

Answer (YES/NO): NO